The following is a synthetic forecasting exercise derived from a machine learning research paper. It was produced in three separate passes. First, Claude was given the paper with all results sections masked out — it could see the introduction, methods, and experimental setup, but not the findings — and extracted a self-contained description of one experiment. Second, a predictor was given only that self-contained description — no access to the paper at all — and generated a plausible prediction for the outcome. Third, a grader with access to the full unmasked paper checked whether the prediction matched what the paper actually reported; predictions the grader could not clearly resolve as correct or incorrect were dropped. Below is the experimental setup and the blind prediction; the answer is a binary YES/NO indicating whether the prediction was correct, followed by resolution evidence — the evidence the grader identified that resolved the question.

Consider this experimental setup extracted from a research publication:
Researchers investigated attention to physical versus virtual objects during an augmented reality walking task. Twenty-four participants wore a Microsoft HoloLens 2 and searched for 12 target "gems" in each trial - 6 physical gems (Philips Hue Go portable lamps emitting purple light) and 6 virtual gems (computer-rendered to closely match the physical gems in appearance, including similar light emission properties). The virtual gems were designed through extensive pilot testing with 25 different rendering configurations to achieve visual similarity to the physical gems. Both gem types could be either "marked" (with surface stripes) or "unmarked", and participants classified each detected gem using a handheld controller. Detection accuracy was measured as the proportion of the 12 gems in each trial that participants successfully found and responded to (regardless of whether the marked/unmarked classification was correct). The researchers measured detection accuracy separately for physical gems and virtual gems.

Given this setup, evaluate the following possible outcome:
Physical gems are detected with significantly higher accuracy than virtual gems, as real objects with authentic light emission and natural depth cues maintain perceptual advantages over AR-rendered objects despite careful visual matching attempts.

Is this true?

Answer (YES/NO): YES